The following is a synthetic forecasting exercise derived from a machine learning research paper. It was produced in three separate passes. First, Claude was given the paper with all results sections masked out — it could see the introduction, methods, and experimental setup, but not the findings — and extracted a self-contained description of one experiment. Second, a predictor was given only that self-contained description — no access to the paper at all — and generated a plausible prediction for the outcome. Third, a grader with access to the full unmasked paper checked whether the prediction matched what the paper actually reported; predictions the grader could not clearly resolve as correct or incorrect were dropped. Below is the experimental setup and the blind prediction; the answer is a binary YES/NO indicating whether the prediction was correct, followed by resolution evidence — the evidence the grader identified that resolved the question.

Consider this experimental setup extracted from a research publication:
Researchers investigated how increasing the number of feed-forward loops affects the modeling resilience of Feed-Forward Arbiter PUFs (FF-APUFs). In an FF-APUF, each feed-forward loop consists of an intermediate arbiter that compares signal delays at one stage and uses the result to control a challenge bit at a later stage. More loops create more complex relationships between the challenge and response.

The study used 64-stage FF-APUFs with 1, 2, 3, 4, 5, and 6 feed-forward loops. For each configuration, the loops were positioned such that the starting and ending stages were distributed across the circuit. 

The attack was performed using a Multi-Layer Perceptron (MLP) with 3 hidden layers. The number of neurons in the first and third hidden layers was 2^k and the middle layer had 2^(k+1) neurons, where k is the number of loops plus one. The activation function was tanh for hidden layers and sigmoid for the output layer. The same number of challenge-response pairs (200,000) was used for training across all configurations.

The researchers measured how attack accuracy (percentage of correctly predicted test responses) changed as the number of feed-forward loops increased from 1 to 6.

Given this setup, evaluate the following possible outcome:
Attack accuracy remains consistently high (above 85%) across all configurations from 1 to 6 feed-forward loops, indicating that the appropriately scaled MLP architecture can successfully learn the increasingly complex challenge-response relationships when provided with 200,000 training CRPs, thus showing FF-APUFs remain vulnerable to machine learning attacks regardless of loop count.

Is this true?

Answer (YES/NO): YES